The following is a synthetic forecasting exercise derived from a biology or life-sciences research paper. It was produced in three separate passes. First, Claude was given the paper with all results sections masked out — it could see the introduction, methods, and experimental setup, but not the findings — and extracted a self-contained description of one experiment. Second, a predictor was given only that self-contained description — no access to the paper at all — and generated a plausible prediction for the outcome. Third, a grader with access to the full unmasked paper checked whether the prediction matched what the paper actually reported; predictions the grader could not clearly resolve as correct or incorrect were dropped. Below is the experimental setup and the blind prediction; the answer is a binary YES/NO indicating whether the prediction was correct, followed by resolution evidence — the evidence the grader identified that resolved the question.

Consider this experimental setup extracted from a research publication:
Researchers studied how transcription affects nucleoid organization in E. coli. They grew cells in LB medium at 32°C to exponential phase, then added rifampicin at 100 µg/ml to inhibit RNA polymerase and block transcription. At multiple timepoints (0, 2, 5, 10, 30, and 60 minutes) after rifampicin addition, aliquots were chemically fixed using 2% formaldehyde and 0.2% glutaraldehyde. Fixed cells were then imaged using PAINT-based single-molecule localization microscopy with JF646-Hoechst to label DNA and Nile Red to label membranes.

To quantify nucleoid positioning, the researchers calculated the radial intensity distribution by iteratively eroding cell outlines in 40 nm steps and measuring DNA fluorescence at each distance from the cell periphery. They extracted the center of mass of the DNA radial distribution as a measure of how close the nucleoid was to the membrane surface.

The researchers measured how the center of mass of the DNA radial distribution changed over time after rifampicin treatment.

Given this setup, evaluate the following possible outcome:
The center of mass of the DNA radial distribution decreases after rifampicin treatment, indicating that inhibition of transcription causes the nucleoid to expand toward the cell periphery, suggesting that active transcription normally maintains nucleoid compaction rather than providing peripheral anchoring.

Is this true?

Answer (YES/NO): NO